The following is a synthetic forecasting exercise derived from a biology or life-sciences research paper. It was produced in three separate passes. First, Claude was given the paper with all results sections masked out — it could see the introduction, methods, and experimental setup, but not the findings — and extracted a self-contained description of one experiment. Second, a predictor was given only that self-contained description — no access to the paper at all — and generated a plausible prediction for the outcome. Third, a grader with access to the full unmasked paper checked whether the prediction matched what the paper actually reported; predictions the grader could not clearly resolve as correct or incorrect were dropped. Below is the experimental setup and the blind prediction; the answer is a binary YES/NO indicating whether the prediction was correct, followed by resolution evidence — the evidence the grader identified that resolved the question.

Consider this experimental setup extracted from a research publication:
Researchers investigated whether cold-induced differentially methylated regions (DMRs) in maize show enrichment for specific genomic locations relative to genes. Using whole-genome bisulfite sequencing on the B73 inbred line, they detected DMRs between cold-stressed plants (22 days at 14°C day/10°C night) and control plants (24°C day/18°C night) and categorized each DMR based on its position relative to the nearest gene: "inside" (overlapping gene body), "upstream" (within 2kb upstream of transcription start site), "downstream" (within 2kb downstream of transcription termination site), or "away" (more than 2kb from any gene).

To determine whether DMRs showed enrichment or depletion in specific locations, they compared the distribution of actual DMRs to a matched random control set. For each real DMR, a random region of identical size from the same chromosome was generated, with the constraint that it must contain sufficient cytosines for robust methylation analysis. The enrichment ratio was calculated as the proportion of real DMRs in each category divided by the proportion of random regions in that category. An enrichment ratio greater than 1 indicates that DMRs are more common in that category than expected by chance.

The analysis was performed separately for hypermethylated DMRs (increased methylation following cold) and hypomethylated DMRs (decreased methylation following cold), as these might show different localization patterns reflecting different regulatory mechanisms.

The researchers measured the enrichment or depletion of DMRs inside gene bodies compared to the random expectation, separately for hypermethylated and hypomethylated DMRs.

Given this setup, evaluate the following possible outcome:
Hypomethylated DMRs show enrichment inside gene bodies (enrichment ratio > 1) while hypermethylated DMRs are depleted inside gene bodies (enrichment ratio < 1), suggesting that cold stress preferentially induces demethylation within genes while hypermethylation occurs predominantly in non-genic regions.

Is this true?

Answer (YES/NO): NO